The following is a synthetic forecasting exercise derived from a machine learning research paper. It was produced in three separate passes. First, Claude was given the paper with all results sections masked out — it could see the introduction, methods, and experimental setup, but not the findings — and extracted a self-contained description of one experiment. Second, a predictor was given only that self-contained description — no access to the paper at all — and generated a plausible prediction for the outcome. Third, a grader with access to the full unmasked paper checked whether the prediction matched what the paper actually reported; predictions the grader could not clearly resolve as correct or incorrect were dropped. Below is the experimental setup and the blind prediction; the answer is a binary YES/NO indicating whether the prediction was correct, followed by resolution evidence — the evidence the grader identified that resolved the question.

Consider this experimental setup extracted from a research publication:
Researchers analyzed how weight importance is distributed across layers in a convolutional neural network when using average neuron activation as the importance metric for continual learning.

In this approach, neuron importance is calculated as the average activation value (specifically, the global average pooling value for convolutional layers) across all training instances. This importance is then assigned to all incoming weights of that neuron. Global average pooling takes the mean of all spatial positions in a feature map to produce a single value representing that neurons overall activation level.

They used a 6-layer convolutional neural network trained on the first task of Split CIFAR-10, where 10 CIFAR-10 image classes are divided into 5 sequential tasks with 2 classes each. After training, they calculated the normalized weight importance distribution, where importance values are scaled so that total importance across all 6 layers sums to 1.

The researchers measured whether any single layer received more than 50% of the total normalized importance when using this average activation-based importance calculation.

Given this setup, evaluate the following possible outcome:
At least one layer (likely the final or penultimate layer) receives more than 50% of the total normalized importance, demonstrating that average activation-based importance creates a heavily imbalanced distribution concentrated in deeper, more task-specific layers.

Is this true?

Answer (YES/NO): NO